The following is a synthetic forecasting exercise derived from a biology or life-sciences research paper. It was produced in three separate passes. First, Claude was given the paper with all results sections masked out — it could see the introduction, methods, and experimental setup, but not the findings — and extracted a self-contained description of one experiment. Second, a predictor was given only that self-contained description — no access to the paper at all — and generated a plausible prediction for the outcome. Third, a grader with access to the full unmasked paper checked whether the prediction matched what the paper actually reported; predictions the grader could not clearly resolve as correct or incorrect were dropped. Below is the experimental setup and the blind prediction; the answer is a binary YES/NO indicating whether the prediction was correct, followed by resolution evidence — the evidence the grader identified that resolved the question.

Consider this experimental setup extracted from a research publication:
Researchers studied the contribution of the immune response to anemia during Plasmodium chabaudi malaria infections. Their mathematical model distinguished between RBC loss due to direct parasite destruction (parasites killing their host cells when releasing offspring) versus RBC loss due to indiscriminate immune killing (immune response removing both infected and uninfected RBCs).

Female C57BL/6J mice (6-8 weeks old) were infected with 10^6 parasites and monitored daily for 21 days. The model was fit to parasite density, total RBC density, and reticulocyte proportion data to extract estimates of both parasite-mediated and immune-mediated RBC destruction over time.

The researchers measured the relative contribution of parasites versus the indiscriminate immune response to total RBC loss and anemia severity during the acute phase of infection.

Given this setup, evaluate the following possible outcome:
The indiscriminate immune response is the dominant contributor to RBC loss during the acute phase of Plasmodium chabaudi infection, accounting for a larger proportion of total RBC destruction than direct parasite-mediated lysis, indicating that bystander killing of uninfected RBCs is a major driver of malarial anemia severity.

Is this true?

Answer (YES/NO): YES